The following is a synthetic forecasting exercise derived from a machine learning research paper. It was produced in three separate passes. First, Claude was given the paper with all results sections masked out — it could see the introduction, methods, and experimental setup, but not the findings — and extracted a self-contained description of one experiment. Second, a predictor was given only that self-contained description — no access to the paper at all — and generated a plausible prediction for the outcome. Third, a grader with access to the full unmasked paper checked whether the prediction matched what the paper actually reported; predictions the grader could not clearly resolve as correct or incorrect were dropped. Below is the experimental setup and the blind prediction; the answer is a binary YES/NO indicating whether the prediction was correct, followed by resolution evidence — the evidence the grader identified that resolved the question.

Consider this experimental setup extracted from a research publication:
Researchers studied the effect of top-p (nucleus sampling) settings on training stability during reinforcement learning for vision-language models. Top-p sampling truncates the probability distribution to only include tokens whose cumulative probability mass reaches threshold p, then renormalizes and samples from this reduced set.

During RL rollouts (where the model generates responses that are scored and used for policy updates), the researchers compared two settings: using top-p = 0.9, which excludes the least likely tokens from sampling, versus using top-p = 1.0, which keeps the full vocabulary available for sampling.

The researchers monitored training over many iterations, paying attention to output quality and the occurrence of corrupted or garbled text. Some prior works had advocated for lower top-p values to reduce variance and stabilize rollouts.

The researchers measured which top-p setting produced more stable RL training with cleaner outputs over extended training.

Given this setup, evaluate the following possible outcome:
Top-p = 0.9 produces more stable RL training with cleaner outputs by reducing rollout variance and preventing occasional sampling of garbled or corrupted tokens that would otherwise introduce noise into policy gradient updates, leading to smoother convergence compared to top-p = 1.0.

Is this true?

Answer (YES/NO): NO